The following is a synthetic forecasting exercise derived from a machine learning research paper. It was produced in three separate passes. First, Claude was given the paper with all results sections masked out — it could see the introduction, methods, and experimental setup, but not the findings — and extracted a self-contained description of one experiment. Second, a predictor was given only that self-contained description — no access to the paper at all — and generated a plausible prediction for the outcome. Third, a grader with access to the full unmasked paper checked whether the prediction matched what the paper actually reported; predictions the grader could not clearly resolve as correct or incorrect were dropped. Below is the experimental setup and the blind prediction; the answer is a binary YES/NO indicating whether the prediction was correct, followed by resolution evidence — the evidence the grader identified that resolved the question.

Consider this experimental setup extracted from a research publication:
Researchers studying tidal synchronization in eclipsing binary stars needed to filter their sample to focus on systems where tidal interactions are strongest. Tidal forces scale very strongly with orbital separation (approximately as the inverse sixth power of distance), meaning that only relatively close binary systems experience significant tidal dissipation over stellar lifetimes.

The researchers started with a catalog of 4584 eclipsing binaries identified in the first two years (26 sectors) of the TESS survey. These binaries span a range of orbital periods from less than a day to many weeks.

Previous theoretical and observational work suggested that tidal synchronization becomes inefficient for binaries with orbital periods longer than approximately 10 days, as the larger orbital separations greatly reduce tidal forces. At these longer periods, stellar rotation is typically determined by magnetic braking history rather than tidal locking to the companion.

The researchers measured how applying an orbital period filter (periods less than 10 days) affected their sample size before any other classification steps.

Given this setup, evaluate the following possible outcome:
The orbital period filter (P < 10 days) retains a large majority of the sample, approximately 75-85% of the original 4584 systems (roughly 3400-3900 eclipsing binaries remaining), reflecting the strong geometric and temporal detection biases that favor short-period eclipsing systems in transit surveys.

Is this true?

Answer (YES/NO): YES